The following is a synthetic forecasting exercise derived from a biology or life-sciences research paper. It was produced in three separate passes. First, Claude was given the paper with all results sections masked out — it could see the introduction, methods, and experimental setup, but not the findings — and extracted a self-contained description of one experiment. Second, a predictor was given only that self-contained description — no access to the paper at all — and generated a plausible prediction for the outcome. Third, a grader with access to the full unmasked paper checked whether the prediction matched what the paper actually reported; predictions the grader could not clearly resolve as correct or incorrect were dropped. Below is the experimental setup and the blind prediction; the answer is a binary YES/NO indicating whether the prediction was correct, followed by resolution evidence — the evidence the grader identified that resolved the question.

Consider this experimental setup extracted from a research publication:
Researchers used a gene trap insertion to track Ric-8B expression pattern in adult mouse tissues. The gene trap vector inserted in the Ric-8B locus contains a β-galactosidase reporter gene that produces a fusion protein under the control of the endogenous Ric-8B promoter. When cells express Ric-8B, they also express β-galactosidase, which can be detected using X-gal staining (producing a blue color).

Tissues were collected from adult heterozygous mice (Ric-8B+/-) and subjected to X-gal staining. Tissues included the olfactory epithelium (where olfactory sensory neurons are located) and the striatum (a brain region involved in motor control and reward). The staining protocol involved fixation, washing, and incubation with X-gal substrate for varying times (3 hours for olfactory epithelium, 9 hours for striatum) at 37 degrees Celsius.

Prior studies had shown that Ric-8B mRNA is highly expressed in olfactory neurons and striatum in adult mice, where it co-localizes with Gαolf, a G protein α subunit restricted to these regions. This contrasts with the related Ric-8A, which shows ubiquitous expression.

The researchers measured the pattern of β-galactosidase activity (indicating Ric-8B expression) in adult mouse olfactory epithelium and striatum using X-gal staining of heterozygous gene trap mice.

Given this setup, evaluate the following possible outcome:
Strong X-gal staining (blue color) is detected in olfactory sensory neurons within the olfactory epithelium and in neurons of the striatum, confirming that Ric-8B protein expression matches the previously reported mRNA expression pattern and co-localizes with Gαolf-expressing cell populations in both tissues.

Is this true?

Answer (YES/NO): YES